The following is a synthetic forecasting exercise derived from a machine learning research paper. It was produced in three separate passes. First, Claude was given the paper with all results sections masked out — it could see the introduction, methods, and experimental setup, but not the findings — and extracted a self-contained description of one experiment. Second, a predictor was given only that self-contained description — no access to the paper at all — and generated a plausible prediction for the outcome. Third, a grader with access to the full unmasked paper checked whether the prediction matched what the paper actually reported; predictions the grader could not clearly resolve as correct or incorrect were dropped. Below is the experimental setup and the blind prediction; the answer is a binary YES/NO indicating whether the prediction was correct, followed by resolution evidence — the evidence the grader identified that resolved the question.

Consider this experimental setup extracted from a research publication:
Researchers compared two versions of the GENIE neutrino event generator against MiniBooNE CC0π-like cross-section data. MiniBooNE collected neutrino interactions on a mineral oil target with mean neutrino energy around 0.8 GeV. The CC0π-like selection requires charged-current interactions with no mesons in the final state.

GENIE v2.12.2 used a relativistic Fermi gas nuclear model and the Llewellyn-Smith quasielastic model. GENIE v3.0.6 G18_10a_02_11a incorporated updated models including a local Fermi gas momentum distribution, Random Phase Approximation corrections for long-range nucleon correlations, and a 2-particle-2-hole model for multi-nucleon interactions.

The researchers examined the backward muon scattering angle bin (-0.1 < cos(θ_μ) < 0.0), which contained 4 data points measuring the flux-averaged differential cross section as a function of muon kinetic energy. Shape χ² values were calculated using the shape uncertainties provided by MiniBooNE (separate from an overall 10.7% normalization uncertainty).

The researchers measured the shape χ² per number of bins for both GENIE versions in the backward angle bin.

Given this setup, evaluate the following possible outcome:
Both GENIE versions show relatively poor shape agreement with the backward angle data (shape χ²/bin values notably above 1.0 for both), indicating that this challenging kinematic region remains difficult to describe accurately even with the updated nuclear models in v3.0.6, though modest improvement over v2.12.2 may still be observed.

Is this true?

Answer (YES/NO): NO